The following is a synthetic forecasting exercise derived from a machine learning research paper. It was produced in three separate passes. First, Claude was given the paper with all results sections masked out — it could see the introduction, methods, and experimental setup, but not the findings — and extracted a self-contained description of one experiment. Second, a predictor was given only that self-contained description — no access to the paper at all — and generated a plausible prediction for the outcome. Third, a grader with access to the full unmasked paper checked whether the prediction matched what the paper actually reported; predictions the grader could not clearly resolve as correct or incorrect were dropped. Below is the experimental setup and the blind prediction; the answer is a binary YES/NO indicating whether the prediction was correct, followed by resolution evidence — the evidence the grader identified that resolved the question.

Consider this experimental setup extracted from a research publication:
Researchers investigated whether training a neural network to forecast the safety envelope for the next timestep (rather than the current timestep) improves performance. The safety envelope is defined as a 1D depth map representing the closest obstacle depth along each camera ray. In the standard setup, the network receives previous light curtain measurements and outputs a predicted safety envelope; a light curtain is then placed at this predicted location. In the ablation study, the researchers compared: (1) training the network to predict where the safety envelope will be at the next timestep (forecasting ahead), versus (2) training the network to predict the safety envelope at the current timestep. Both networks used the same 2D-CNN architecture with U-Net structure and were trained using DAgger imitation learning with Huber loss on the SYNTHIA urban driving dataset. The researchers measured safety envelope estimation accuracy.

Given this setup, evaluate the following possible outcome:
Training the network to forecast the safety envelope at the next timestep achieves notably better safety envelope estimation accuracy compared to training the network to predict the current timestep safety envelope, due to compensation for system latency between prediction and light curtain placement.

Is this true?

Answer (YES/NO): NO